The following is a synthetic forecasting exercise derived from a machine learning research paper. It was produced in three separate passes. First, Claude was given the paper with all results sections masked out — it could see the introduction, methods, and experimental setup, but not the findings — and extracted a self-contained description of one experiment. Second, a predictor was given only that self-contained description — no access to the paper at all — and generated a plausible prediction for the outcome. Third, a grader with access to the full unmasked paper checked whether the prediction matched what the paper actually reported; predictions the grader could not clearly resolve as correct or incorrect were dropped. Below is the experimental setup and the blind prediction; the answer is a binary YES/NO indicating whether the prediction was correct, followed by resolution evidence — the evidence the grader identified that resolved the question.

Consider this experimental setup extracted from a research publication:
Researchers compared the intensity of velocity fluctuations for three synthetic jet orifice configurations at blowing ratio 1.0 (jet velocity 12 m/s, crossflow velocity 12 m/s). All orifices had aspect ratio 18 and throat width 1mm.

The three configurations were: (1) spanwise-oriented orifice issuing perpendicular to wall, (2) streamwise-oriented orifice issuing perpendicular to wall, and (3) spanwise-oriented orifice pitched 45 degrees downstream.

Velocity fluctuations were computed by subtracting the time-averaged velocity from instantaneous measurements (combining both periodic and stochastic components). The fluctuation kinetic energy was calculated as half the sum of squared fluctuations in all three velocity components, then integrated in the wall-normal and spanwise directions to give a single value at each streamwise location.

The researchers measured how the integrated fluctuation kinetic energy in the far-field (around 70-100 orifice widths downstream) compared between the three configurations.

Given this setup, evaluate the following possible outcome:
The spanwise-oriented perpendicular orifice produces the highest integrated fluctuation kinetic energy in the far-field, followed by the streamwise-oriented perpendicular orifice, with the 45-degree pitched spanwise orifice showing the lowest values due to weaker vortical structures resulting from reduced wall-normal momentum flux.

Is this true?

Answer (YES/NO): NO